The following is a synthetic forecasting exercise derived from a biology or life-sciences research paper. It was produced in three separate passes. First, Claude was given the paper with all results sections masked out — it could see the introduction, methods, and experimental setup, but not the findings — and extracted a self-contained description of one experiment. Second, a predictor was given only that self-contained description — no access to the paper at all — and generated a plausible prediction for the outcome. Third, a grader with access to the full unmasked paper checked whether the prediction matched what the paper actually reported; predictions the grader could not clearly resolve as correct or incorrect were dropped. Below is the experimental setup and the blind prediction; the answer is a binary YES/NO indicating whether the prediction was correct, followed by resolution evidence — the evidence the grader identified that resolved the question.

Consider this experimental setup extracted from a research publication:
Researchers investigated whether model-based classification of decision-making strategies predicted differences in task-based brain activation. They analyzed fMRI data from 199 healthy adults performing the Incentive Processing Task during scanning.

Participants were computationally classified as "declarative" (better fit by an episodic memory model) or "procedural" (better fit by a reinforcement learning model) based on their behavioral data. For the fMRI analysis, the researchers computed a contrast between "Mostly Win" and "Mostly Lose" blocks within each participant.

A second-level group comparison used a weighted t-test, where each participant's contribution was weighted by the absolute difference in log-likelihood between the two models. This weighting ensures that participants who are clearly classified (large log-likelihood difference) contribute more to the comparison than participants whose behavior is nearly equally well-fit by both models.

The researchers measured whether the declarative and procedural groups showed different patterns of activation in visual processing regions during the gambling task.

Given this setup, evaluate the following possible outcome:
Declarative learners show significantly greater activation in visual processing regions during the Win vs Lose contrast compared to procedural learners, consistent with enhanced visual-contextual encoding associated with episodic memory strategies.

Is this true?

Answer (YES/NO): NO